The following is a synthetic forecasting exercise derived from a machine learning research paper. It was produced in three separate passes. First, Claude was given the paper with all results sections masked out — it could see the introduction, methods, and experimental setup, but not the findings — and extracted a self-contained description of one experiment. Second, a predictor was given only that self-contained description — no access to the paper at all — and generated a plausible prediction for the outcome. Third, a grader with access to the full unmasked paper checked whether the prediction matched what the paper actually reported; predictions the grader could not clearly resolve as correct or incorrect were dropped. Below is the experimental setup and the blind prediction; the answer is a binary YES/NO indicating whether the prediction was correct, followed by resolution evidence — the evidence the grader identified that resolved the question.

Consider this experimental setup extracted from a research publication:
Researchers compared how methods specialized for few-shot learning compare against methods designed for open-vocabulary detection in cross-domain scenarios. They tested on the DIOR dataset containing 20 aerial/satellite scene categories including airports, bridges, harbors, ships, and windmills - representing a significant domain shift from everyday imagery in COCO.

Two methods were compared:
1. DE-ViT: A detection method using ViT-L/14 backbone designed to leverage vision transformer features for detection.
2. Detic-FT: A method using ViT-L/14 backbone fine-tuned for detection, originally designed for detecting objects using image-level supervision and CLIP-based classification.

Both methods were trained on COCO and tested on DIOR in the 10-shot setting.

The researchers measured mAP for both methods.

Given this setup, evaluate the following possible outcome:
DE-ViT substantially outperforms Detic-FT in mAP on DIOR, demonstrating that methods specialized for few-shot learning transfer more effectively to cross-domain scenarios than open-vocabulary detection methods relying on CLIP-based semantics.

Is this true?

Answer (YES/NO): NO